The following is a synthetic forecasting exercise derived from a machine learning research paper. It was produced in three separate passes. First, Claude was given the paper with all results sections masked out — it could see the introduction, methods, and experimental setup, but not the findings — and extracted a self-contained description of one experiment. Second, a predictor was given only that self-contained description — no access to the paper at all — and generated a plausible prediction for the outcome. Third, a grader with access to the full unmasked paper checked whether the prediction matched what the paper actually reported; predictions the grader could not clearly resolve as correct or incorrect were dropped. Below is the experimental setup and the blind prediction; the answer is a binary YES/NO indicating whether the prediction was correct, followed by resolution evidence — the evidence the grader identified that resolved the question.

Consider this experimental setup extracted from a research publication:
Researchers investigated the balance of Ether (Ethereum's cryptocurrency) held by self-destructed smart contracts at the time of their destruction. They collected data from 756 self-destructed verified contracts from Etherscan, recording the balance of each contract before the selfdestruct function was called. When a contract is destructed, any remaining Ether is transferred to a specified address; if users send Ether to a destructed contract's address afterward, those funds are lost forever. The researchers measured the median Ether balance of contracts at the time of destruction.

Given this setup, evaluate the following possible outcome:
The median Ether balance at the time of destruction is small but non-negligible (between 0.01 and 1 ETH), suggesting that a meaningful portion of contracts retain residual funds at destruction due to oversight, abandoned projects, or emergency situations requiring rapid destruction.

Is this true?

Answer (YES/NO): NO